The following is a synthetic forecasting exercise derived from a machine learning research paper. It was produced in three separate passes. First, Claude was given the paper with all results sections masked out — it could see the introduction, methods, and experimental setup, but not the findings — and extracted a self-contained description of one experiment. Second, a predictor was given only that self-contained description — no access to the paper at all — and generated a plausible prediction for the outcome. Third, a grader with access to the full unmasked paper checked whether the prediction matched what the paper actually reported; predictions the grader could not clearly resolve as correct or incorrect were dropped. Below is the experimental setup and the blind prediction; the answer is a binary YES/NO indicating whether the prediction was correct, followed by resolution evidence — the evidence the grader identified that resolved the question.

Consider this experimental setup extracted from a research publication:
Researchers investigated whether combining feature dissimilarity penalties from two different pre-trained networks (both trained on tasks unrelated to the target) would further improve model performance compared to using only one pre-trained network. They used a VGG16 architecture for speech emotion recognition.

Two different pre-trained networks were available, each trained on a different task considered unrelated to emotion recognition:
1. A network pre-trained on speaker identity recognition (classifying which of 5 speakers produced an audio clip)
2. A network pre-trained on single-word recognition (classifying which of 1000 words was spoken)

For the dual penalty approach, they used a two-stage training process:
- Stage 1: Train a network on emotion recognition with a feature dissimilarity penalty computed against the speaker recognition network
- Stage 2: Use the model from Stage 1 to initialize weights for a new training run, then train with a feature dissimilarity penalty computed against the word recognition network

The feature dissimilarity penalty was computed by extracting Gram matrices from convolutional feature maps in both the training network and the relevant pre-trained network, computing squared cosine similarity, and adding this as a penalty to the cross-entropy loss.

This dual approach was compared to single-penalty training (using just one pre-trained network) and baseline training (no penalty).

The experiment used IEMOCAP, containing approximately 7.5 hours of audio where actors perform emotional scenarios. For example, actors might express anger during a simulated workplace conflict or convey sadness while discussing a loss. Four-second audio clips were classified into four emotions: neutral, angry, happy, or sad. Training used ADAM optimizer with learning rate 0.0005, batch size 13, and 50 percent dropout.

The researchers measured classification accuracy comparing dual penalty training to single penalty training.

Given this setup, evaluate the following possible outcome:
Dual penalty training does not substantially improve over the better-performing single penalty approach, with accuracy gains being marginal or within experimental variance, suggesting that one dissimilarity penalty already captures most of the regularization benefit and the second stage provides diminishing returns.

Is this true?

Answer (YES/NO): NO